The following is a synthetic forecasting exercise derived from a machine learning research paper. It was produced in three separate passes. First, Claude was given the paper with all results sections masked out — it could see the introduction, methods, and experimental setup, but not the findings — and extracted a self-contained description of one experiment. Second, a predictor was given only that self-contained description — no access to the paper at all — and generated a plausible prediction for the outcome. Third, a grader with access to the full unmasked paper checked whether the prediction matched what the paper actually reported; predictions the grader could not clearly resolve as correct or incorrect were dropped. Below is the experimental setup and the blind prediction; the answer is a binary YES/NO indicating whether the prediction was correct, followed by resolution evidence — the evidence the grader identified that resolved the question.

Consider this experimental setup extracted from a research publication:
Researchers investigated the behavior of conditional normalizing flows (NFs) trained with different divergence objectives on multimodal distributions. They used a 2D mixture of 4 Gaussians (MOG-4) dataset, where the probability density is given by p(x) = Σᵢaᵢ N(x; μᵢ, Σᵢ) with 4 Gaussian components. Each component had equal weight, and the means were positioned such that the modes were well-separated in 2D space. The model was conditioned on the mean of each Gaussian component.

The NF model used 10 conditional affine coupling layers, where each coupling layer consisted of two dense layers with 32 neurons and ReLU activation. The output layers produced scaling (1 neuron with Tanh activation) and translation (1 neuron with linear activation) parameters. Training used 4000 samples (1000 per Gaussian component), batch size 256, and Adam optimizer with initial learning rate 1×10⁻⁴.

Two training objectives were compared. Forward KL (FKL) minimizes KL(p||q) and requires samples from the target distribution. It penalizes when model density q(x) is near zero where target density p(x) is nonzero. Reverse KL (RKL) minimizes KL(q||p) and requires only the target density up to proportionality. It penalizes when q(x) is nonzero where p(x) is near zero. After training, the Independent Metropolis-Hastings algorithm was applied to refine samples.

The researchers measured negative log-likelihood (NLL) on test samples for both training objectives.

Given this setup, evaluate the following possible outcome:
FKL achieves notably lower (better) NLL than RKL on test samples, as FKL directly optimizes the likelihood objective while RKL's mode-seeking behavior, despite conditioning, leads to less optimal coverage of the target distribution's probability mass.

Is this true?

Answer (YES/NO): YES